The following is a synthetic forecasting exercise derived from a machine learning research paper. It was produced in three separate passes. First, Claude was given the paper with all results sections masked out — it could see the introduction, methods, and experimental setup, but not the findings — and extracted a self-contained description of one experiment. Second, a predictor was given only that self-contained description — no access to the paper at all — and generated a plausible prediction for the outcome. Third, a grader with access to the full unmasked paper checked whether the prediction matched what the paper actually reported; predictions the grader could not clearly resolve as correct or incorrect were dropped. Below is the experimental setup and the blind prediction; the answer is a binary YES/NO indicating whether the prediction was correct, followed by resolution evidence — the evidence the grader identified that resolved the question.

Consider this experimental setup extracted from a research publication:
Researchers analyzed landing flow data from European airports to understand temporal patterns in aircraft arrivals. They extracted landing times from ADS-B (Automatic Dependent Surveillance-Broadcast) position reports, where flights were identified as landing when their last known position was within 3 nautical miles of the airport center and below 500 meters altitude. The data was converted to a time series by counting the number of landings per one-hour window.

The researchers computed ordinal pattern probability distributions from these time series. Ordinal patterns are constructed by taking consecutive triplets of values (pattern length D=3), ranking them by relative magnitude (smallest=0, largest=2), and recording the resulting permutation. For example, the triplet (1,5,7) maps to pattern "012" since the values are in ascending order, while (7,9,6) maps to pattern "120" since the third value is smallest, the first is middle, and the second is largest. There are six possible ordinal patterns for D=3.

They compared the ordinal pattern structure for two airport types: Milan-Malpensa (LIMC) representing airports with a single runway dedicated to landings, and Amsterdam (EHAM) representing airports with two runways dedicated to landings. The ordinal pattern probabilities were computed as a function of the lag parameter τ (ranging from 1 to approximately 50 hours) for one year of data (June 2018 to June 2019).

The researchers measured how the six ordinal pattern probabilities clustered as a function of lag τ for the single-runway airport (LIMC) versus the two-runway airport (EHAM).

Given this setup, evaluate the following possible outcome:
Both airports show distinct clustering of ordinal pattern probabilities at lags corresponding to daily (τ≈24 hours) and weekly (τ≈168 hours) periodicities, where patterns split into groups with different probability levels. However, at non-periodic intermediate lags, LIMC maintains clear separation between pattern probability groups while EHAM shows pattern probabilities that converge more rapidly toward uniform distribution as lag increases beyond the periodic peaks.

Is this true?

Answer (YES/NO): NO